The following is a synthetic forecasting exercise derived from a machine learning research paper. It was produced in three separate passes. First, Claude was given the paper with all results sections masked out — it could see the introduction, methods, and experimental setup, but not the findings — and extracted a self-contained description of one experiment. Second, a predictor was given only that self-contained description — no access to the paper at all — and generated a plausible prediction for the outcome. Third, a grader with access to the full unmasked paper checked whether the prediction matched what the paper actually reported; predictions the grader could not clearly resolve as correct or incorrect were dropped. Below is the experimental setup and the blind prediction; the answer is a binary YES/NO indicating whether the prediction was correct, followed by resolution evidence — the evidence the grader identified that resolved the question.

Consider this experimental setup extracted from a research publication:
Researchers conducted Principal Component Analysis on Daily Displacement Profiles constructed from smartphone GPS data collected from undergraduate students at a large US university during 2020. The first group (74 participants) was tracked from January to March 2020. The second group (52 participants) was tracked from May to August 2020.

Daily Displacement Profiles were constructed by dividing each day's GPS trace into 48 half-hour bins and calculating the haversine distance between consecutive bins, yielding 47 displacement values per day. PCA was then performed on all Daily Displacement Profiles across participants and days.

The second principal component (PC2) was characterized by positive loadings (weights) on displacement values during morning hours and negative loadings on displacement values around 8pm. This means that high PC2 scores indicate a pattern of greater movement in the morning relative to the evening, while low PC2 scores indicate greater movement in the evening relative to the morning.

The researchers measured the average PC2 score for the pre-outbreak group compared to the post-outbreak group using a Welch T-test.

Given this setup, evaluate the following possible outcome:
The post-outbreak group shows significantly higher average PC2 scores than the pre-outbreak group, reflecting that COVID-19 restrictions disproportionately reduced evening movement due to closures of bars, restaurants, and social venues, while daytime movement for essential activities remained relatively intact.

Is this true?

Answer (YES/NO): NO